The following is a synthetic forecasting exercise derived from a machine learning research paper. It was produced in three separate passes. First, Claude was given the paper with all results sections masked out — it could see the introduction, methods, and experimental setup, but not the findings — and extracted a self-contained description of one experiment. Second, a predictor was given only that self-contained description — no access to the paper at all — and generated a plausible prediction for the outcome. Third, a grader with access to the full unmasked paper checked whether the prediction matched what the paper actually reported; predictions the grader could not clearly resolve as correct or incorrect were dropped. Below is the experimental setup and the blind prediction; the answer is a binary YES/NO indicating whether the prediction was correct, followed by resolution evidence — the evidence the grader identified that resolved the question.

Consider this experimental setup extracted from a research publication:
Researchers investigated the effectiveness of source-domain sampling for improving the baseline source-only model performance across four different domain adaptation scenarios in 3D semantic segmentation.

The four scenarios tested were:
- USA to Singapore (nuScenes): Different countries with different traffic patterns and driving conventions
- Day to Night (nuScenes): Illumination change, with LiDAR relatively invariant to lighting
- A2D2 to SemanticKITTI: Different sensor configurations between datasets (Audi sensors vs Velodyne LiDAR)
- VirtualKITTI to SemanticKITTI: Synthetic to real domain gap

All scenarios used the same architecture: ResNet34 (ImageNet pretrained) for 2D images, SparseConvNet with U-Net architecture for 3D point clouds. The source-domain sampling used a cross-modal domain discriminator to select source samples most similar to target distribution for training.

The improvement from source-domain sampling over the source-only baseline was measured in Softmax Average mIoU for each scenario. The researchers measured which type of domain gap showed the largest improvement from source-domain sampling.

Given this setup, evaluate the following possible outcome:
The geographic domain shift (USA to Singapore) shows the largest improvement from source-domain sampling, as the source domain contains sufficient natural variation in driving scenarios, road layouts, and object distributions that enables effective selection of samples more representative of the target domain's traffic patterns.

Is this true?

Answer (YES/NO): NO